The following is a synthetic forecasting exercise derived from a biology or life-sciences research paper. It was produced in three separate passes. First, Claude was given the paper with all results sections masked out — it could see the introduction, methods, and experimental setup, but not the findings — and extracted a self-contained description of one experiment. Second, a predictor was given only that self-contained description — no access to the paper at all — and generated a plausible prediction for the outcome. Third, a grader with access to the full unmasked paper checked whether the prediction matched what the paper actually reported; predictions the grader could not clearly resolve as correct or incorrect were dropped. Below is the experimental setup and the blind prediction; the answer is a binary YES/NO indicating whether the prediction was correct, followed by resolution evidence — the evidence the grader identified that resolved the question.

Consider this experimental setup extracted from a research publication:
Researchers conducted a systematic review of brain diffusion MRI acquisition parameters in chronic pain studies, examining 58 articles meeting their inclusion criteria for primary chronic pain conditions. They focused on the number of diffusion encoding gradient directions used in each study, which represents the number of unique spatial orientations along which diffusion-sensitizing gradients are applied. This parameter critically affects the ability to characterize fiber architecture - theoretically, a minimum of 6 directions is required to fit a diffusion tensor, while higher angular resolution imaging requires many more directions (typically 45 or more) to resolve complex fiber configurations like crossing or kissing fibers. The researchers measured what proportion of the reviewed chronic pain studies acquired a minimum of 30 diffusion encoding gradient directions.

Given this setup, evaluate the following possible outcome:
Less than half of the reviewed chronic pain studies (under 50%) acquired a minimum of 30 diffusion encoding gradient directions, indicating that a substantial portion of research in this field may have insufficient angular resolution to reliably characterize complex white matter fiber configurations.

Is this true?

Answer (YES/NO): NO